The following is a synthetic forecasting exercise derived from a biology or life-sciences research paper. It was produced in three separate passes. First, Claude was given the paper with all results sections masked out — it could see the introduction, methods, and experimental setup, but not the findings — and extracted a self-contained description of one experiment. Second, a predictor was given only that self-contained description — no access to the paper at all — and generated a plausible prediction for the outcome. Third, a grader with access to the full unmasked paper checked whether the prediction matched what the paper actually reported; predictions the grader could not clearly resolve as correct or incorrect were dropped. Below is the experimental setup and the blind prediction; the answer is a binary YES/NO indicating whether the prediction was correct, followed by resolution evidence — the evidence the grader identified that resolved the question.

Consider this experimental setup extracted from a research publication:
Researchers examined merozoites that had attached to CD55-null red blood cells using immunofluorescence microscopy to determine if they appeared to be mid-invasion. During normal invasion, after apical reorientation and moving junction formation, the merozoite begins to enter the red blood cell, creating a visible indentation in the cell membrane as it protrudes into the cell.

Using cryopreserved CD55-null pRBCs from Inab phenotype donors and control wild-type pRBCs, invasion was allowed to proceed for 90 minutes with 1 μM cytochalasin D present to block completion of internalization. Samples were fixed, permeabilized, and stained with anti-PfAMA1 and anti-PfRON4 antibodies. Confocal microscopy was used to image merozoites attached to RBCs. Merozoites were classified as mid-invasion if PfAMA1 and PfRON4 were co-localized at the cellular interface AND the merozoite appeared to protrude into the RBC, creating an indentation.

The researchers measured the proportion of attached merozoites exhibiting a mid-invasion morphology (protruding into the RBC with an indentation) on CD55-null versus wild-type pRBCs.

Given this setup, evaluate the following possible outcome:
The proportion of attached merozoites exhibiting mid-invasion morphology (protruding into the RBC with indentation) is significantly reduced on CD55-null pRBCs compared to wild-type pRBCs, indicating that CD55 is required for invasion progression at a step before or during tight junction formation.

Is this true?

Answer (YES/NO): NO